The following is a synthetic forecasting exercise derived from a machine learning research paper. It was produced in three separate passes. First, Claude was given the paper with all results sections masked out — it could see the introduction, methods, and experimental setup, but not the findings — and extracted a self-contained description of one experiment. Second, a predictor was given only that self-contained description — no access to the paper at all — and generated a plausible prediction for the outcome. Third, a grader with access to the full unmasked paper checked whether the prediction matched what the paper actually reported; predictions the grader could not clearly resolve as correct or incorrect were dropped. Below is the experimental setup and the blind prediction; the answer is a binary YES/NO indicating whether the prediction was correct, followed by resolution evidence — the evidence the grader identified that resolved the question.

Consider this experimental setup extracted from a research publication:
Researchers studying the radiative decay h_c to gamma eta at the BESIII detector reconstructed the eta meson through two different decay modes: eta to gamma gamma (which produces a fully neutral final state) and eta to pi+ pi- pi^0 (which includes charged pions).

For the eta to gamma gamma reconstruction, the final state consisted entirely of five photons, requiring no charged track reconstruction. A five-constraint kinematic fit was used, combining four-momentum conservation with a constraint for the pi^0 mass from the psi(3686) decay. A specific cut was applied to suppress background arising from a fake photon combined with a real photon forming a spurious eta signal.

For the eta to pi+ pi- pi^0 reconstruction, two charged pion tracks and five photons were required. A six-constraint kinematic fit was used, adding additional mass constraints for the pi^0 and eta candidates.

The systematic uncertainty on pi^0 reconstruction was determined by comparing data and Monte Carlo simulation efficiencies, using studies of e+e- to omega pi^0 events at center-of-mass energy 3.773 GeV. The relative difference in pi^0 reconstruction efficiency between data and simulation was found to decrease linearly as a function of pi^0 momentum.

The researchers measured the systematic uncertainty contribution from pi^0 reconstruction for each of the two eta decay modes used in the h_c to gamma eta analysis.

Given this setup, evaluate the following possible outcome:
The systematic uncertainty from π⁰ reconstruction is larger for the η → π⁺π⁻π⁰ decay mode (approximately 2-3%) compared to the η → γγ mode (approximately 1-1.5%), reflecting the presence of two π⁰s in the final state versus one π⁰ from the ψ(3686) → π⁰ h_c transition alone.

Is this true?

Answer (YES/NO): NO